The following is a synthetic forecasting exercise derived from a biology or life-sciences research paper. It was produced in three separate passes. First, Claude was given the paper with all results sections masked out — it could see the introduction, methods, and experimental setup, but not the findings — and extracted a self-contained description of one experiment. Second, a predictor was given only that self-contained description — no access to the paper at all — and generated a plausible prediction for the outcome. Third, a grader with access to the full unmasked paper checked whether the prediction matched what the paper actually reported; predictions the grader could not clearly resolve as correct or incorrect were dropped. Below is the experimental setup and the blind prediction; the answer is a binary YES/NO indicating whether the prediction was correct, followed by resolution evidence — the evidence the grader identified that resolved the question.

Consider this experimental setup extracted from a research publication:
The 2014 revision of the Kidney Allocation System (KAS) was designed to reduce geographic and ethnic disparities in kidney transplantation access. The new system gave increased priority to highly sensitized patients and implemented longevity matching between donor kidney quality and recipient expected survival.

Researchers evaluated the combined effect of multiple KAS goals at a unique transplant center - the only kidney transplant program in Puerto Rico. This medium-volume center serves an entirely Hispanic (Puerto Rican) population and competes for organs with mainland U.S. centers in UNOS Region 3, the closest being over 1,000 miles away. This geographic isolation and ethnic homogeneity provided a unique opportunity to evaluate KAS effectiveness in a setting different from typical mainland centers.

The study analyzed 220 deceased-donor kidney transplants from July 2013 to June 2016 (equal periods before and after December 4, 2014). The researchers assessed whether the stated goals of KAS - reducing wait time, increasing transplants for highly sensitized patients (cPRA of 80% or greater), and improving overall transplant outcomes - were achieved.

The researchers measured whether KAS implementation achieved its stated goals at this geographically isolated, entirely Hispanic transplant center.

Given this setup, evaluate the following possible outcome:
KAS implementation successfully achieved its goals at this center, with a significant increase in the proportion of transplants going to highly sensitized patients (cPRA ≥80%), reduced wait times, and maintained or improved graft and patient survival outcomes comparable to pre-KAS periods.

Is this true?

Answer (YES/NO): NO